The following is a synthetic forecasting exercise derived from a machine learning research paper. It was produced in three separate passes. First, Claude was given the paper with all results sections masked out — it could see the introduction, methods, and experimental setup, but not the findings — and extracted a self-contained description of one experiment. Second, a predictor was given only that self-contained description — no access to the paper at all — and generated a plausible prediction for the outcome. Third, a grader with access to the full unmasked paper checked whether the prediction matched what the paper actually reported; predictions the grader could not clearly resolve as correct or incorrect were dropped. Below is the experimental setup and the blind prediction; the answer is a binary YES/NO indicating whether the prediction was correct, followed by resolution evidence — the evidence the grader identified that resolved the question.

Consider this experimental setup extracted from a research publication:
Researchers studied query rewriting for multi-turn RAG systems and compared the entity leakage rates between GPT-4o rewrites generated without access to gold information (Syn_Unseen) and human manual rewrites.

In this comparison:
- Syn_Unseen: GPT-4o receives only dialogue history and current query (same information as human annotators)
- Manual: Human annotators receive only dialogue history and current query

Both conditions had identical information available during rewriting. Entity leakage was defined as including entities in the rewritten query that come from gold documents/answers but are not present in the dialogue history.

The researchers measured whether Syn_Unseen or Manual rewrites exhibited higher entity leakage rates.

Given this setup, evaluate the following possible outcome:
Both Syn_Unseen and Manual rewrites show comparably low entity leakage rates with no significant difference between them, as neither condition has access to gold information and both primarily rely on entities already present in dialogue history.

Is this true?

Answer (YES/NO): NO